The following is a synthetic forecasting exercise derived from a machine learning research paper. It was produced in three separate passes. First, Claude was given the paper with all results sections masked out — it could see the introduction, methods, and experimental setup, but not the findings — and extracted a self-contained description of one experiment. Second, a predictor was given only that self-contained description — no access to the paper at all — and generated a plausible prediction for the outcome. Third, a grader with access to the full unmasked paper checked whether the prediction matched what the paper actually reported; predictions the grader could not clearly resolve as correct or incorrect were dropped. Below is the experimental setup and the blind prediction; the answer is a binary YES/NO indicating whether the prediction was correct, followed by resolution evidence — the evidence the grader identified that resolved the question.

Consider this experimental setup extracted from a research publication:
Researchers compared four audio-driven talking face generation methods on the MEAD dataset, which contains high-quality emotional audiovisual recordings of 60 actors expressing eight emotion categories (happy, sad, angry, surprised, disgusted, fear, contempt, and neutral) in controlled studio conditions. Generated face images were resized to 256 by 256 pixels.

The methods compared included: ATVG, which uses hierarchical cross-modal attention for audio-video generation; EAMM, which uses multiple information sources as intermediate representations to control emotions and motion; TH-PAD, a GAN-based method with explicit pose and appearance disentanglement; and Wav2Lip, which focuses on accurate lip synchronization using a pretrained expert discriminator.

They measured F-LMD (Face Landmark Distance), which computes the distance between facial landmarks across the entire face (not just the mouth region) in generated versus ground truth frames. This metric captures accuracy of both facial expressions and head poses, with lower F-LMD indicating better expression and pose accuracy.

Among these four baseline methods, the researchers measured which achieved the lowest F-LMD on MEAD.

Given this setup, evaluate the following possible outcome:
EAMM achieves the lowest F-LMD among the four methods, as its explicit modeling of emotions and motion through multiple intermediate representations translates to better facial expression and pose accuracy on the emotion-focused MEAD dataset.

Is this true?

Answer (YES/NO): NO